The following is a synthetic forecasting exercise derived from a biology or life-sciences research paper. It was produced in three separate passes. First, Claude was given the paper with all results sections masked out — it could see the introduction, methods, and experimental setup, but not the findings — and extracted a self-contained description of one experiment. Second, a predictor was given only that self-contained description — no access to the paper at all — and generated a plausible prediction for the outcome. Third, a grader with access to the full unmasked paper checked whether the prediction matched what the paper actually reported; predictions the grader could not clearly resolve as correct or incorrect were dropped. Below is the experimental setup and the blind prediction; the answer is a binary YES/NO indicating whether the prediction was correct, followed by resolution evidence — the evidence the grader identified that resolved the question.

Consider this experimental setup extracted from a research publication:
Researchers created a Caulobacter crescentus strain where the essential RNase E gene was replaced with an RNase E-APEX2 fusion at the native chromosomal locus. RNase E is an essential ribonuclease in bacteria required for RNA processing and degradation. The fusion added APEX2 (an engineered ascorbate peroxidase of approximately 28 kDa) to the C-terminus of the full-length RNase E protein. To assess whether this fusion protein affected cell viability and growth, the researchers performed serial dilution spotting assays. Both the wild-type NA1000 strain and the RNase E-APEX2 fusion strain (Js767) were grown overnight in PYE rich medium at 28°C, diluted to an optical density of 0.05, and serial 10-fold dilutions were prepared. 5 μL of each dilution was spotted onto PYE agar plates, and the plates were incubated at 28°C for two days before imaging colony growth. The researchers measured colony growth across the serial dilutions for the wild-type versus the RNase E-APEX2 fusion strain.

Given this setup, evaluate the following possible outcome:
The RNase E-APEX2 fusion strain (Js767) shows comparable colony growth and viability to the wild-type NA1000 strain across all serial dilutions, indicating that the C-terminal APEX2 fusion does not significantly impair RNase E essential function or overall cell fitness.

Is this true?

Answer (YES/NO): YES